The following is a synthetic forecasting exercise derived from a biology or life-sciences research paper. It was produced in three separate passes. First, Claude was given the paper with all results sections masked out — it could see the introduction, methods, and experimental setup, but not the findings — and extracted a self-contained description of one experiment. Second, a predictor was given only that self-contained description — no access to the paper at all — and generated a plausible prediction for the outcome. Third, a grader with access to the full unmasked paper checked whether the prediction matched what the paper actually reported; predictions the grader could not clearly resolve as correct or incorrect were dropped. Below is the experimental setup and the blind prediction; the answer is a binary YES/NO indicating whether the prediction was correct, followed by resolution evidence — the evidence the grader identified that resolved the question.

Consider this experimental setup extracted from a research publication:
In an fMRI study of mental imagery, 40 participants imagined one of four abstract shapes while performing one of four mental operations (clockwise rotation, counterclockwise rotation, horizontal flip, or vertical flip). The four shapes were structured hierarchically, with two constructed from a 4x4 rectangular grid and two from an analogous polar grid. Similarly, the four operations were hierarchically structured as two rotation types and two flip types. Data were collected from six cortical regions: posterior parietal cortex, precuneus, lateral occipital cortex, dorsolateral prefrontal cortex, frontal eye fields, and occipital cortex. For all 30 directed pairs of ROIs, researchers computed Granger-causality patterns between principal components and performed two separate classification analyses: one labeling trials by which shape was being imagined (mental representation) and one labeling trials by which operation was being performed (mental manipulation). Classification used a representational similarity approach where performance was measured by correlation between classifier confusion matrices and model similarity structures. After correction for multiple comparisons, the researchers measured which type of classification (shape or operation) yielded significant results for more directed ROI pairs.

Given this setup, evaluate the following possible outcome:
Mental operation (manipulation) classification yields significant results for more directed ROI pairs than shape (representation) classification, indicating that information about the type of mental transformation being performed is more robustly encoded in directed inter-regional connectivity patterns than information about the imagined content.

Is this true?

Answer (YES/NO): NO